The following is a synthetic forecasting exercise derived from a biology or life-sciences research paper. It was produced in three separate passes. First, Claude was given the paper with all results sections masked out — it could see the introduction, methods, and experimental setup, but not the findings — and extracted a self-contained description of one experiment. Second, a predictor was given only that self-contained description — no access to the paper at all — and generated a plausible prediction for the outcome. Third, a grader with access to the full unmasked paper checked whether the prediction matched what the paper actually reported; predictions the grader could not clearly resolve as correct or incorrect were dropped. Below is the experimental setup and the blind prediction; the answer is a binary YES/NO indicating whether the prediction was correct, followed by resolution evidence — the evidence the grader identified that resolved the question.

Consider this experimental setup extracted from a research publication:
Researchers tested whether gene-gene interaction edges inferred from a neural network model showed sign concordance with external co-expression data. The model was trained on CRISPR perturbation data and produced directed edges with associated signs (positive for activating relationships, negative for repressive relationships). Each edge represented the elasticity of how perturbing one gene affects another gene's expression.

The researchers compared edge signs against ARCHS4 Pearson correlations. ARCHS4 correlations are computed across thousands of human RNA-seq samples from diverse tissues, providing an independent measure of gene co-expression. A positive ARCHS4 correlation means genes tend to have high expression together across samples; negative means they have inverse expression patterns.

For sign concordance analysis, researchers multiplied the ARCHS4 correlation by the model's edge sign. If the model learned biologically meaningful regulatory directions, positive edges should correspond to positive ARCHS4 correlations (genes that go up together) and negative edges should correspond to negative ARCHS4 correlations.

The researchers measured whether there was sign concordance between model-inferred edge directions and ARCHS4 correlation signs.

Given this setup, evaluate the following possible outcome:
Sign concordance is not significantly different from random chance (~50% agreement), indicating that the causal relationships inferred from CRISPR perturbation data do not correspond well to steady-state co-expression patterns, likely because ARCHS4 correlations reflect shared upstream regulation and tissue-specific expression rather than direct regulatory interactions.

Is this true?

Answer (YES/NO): NO